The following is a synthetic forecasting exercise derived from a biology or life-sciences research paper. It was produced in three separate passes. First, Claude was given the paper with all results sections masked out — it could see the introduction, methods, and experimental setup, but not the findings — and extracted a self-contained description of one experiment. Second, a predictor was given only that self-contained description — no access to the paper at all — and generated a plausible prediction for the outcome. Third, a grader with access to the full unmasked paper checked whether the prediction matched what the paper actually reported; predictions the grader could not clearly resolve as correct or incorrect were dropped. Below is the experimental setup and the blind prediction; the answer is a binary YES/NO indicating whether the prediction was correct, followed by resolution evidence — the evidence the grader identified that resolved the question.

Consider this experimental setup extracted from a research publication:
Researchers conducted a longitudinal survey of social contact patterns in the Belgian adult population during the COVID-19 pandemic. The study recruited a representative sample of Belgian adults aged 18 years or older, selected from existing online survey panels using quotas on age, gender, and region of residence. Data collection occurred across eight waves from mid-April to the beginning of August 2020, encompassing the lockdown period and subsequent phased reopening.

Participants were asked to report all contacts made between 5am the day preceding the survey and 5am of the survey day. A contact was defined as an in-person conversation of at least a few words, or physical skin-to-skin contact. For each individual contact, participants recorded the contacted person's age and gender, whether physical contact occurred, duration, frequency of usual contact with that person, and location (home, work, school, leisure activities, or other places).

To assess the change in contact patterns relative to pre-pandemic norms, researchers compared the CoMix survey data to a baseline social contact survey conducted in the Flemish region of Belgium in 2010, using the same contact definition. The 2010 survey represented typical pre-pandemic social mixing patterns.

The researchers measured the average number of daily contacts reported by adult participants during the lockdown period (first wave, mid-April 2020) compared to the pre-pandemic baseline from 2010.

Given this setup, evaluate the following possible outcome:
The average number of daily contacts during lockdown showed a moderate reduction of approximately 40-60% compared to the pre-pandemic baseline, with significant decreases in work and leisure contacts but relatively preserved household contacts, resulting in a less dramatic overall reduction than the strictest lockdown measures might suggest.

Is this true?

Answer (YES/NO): NO